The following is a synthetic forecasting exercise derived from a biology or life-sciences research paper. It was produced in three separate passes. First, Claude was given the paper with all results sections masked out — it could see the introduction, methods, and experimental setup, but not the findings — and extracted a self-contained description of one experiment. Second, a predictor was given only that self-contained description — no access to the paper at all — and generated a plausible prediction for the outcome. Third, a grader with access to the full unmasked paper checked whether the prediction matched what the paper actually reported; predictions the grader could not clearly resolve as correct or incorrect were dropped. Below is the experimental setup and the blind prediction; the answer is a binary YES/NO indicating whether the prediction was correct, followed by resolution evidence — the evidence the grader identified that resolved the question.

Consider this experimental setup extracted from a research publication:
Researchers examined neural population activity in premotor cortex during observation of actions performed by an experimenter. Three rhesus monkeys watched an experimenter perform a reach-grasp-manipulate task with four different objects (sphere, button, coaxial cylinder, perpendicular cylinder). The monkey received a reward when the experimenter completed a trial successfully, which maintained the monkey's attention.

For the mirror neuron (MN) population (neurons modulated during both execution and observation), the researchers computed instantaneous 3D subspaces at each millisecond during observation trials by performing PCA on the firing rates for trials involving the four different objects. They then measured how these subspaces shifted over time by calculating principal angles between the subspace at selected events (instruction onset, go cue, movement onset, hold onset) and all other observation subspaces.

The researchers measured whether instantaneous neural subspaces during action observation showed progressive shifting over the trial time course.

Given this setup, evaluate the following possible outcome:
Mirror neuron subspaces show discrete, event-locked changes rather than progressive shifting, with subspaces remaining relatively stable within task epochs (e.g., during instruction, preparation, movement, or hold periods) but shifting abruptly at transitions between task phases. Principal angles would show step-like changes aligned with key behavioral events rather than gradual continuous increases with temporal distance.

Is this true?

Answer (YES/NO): NO